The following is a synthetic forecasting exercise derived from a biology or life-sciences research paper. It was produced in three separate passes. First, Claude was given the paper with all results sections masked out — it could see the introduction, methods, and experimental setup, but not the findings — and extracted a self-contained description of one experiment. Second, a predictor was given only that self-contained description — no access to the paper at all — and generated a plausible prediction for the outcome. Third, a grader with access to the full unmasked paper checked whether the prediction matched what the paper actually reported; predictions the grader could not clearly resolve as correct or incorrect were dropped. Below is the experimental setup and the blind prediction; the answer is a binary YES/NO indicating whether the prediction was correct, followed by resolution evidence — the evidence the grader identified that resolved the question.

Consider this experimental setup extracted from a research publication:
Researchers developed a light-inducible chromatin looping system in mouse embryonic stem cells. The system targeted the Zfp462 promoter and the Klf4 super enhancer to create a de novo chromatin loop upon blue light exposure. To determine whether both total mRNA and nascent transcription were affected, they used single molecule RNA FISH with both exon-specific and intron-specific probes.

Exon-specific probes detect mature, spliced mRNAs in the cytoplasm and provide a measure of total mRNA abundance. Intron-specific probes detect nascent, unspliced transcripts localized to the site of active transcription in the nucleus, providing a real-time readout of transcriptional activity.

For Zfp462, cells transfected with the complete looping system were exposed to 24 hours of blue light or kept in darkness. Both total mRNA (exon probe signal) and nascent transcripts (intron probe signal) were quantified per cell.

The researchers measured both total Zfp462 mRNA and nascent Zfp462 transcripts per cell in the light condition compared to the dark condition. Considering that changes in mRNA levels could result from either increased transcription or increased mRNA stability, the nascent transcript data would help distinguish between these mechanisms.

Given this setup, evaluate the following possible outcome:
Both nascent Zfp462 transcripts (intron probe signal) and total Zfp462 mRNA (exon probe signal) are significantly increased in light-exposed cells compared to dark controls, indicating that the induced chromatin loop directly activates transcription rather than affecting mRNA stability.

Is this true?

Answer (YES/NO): YES